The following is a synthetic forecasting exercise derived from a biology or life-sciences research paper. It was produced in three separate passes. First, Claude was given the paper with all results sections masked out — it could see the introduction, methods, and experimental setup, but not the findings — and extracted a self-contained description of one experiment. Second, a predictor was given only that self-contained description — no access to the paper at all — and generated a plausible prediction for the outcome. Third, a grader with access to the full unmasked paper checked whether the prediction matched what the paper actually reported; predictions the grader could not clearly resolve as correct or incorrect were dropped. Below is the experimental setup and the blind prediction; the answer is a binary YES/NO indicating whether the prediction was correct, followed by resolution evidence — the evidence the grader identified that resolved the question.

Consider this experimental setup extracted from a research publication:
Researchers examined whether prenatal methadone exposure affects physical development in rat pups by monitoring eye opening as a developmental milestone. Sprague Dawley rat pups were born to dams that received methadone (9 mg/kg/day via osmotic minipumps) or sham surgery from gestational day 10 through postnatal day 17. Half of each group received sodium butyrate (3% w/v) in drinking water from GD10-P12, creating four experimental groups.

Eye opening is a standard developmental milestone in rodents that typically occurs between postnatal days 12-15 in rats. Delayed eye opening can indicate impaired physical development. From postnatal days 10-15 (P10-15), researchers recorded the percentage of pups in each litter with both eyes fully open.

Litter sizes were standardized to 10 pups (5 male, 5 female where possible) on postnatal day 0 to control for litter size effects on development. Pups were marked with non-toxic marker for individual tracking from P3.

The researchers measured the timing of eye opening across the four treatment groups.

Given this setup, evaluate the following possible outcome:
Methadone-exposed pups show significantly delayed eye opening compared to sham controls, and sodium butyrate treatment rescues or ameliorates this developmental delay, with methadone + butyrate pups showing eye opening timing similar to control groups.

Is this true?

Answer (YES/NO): NO